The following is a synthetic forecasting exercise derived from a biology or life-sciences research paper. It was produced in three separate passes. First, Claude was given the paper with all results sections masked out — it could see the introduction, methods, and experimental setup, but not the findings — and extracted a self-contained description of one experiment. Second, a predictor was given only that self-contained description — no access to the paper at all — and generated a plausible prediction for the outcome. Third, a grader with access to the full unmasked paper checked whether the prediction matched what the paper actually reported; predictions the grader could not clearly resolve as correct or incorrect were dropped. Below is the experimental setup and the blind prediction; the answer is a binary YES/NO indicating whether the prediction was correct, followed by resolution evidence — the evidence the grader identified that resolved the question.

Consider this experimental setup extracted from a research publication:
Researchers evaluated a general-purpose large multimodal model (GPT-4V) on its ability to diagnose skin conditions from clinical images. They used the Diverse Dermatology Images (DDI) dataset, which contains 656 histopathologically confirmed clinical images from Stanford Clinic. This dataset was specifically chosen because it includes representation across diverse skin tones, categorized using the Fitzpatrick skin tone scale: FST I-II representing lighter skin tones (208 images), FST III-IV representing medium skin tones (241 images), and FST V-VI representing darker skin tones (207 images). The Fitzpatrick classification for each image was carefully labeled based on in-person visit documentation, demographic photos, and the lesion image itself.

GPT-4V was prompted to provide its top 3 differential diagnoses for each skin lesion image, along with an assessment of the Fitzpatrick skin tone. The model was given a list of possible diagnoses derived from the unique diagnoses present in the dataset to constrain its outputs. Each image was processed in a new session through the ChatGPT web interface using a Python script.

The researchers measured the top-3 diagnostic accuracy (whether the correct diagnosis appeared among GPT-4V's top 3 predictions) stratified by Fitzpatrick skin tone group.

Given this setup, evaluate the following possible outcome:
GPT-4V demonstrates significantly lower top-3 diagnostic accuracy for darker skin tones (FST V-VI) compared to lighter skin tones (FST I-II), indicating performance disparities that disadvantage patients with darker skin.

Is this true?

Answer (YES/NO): NO